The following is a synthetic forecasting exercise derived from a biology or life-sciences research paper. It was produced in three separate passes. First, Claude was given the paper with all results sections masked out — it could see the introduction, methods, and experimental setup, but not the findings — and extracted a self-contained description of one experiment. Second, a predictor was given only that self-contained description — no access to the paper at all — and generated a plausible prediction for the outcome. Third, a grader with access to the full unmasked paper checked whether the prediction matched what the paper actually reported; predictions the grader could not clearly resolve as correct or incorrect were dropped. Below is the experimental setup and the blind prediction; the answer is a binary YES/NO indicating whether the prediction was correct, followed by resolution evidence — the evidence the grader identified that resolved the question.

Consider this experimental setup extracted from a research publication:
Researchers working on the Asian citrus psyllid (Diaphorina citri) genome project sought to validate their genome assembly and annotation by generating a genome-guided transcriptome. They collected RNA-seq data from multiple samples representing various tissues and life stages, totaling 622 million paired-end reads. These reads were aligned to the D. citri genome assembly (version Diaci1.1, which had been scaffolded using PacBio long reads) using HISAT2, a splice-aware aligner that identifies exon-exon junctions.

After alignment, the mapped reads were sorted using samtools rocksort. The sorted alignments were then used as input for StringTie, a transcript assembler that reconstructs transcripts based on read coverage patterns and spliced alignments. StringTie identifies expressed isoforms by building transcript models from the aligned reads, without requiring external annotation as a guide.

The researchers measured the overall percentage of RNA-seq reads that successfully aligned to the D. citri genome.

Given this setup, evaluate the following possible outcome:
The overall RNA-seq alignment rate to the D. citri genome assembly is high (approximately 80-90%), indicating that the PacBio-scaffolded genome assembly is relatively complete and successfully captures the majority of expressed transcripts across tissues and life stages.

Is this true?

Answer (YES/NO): YES